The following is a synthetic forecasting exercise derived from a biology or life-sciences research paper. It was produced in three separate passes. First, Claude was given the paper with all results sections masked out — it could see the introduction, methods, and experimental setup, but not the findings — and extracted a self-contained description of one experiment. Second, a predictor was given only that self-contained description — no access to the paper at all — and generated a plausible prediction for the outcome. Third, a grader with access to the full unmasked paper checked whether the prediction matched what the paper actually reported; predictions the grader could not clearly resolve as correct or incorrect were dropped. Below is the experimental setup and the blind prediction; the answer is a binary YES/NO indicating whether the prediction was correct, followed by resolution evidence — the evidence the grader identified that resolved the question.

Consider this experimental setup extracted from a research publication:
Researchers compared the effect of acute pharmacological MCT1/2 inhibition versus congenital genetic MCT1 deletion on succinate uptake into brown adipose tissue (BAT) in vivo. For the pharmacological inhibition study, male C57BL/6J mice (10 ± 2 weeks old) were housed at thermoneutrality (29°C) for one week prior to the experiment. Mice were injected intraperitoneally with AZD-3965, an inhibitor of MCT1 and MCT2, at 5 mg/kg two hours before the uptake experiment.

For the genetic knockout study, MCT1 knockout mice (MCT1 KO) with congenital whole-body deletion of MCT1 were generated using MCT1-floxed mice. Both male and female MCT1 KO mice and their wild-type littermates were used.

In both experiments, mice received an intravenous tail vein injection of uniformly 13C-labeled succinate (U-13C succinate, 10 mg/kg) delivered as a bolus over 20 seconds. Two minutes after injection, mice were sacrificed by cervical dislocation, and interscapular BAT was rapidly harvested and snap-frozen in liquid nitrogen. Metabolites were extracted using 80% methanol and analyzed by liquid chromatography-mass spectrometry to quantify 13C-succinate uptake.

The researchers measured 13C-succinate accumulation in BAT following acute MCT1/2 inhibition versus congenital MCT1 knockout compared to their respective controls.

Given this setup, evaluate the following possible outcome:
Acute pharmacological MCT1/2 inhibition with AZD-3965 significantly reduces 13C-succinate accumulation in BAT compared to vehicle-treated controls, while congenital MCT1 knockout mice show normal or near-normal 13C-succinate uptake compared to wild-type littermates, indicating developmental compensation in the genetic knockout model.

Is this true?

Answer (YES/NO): YES